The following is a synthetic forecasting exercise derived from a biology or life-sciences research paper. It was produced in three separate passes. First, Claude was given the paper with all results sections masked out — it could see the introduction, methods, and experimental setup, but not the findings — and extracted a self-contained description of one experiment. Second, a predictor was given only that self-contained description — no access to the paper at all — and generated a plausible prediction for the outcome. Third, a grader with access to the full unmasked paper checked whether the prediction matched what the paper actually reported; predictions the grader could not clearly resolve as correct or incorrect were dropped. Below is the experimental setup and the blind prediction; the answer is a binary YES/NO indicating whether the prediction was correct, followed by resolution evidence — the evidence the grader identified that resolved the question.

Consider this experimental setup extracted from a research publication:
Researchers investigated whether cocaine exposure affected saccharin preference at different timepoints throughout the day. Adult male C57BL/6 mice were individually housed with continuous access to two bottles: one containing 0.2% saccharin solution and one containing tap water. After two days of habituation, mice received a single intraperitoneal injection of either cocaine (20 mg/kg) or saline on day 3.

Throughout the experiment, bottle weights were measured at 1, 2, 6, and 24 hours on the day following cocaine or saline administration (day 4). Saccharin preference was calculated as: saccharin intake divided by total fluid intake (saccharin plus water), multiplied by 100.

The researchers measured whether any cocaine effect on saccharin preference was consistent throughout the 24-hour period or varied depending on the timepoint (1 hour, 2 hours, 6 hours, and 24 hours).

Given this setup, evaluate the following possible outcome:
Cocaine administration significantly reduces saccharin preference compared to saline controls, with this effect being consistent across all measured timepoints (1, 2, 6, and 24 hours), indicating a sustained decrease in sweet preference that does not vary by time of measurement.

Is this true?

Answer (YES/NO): NO